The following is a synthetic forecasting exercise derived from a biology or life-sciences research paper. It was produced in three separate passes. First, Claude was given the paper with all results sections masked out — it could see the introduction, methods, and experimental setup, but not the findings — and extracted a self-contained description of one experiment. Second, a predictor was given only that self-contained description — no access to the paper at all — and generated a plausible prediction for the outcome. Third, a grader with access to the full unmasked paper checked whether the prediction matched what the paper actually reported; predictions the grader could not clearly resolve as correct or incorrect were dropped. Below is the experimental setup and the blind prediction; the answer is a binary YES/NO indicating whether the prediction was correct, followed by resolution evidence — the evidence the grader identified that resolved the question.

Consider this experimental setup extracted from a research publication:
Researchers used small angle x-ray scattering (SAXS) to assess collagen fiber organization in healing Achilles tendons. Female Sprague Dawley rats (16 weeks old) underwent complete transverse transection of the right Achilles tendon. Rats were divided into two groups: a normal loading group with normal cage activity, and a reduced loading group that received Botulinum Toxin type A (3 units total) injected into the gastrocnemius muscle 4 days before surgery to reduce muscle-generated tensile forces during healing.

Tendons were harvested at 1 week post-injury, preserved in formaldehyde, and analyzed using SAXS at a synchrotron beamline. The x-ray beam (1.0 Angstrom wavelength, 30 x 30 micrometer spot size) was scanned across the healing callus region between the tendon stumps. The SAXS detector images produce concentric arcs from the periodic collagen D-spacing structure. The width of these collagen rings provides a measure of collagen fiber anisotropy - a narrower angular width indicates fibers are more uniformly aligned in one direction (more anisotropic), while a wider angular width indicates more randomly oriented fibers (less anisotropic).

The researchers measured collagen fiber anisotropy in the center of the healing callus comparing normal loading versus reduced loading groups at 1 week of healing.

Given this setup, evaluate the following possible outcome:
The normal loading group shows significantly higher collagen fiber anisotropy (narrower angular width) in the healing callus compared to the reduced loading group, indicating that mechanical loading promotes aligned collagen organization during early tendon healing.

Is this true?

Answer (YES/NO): NO